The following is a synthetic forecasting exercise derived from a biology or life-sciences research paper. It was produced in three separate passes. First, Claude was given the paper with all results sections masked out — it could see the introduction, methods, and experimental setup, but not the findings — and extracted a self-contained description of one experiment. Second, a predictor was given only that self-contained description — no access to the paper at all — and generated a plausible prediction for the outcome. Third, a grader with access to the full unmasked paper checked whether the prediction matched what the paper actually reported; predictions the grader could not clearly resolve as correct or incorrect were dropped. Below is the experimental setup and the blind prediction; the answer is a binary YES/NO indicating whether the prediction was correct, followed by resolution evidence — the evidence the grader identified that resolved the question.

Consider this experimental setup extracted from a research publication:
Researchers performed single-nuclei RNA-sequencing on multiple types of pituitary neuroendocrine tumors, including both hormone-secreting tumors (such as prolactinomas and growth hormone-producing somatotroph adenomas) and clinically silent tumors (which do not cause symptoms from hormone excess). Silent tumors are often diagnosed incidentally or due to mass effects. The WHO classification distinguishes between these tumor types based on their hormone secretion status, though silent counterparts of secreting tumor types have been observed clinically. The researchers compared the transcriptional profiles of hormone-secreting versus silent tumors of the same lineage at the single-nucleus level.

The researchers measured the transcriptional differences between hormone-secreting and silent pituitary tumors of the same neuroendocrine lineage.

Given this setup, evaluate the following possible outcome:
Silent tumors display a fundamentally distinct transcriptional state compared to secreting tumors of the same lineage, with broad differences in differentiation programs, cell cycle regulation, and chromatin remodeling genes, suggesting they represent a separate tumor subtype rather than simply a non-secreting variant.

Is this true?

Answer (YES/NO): NO